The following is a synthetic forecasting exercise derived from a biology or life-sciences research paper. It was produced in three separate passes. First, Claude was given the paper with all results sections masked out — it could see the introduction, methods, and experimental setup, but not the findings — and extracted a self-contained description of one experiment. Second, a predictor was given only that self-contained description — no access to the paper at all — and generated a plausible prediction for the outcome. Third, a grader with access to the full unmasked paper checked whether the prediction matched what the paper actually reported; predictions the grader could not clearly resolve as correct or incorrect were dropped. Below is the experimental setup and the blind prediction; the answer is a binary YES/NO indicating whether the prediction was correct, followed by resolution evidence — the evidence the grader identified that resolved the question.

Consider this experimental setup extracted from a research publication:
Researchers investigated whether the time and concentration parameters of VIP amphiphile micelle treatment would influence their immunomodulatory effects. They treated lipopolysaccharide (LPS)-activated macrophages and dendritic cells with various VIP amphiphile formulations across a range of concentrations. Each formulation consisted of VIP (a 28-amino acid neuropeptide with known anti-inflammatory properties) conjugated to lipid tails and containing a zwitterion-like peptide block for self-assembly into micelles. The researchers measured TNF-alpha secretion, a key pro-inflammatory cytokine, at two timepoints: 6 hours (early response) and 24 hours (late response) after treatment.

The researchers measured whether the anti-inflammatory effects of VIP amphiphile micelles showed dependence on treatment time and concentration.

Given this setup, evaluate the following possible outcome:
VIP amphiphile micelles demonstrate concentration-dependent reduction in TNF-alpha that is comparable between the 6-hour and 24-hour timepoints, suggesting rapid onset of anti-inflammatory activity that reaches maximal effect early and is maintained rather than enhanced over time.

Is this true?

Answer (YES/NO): YES